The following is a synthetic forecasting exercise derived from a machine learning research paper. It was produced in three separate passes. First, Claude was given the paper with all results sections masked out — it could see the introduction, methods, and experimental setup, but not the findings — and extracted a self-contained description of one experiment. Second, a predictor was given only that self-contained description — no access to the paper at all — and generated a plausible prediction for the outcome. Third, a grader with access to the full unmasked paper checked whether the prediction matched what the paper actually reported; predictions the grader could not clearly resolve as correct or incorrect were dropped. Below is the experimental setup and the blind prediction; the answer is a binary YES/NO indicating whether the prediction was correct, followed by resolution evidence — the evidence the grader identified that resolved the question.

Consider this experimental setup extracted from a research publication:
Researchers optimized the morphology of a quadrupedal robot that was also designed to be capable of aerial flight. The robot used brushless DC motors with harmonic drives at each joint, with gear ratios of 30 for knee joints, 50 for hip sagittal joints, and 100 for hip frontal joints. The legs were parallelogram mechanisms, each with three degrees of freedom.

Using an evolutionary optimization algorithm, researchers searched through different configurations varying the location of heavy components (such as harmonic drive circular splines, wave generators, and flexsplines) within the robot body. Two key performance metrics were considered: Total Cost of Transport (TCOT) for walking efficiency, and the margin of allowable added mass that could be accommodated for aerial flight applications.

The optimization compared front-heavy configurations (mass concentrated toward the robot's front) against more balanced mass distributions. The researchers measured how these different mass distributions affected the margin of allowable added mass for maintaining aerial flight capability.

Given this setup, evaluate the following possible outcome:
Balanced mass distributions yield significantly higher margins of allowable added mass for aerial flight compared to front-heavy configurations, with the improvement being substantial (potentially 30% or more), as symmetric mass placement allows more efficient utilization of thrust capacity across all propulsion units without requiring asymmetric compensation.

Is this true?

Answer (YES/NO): NO